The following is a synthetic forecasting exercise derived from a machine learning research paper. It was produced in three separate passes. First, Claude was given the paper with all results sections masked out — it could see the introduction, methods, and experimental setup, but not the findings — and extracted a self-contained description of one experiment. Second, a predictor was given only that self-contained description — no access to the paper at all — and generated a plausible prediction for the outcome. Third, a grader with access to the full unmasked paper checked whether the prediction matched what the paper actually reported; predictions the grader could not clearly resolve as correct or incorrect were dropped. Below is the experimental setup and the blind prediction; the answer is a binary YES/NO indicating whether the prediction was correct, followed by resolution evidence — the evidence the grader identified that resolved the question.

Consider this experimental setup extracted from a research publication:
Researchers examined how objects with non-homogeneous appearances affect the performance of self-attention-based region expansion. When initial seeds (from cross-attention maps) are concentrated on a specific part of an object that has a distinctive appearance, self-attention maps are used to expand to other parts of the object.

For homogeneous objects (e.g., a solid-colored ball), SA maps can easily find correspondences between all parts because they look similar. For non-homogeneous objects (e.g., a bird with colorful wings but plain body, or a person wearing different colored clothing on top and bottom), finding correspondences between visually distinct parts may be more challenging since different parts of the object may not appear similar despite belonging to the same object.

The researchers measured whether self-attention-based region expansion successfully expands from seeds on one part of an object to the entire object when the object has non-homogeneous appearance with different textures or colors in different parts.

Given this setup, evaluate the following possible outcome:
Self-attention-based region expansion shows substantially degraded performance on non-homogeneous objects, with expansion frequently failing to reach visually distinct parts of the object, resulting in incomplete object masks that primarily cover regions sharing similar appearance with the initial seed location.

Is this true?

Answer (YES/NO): YES